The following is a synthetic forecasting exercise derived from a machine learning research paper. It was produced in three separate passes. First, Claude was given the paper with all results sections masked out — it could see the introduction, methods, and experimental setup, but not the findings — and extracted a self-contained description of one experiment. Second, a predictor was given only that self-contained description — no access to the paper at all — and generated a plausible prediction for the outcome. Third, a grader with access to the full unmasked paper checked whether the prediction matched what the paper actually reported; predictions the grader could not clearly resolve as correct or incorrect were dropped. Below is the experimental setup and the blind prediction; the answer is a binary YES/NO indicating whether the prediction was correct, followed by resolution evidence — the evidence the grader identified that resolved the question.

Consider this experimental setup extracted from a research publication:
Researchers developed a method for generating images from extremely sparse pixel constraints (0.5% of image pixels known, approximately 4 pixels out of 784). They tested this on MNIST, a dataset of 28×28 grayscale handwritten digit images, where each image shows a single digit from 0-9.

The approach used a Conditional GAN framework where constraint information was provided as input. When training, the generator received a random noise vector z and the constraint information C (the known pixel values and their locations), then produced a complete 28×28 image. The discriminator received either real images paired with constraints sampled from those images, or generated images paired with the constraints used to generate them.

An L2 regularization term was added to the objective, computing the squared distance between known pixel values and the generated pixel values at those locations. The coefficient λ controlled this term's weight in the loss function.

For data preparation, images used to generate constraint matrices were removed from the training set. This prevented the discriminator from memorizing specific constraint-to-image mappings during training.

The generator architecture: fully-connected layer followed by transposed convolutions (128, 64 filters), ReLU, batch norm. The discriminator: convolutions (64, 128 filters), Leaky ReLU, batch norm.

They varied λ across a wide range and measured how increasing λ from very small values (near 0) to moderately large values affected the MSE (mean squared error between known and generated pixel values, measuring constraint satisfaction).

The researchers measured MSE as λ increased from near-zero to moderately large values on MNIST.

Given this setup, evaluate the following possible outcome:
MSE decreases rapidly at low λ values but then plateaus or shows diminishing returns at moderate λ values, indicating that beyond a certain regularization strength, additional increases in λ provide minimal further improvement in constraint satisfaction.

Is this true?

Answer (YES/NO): NO